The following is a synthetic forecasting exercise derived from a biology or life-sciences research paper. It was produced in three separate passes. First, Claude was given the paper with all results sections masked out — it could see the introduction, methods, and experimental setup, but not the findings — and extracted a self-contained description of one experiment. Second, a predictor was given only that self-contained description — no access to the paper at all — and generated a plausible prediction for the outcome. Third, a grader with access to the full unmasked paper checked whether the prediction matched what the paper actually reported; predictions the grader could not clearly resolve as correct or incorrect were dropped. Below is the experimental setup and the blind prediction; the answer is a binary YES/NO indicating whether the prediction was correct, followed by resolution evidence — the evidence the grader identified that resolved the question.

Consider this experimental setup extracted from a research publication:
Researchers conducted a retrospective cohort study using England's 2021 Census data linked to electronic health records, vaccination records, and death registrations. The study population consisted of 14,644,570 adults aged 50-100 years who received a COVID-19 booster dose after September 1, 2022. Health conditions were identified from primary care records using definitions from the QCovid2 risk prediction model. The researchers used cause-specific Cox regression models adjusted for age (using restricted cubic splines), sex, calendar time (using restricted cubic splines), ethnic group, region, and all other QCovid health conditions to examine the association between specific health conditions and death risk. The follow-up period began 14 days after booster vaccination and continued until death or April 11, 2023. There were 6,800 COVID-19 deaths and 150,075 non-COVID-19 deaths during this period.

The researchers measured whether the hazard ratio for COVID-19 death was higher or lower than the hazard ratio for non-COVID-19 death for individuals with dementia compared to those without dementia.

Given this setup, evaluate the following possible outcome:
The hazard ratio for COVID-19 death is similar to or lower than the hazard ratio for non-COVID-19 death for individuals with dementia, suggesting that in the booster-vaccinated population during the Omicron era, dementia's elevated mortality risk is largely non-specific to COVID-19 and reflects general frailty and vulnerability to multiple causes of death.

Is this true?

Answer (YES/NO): YES